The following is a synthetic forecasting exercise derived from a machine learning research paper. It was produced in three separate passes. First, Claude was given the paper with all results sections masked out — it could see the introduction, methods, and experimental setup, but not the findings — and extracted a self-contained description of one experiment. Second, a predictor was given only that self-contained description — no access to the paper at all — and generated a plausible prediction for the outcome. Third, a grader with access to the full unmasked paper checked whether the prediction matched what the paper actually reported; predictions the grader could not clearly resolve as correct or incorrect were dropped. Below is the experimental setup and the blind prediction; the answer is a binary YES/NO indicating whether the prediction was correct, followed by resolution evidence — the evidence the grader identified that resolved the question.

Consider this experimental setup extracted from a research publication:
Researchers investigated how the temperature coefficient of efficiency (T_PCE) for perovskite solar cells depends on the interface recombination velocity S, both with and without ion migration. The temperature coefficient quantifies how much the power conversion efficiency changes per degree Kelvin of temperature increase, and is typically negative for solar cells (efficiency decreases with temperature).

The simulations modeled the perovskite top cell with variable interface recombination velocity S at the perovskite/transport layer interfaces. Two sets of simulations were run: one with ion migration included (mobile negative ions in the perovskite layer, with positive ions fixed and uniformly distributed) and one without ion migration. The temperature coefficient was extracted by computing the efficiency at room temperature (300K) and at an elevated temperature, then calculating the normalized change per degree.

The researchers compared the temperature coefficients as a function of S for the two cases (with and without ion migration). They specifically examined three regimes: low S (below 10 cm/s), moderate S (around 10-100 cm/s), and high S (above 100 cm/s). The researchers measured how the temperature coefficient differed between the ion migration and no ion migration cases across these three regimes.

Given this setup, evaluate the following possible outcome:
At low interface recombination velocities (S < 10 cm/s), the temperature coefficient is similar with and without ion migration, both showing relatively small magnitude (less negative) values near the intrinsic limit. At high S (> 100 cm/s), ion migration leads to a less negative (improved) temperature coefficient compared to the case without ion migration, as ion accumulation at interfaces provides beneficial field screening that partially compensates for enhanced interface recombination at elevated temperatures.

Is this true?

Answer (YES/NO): NO